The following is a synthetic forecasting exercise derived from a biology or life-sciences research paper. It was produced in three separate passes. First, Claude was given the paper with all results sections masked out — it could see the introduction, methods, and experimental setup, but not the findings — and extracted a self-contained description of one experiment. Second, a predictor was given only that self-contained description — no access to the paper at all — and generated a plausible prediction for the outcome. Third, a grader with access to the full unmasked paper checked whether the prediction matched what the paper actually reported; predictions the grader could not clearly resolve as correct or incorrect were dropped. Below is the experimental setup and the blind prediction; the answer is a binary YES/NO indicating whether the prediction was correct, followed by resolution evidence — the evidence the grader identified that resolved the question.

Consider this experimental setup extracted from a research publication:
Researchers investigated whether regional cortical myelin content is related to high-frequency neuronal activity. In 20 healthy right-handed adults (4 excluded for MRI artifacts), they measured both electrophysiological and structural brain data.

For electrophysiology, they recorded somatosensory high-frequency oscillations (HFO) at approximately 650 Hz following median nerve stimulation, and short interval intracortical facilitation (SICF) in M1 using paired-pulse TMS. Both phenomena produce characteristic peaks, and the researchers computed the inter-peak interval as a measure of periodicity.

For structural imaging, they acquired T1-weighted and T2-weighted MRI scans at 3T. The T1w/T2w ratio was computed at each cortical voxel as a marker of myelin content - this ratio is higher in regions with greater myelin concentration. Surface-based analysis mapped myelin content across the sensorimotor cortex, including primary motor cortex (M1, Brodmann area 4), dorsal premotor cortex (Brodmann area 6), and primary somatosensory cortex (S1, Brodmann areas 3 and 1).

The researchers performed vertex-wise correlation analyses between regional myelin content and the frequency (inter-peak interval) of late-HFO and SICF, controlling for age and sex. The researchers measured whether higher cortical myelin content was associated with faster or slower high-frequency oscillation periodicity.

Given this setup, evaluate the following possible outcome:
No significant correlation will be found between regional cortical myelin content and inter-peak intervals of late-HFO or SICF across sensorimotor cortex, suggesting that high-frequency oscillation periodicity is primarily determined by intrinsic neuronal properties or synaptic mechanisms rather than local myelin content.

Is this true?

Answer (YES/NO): NO